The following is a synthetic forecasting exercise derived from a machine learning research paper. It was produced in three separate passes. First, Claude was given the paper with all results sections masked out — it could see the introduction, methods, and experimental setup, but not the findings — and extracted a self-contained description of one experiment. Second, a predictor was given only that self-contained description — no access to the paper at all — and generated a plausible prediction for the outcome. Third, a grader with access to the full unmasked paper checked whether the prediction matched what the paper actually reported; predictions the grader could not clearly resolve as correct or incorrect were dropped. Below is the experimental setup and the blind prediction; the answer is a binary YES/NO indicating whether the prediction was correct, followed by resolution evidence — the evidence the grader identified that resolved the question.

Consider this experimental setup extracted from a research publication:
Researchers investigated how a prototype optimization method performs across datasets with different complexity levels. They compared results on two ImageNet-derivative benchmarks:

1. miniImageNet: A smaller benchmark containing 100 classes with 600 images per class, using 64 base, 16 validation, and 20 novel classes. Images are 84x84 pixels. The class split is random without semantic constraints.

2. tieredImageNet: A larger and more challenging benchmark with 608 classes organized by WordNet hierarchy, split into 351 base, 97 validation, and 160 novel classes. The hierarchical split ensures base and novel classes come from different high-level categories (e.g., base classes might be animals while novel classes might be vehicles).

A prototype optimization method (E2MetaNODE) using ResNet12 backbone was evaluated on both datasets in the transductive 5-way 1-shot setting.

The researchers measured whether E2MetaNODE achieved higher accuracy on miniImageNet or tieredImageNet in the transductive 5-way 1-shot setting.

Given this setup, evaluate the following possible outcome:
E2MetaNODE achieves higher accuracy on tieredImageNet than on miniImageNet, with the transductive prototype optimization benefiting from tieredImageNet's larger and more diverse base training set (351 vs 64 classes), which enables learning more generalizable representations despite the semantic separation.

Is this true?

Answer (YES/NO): YES